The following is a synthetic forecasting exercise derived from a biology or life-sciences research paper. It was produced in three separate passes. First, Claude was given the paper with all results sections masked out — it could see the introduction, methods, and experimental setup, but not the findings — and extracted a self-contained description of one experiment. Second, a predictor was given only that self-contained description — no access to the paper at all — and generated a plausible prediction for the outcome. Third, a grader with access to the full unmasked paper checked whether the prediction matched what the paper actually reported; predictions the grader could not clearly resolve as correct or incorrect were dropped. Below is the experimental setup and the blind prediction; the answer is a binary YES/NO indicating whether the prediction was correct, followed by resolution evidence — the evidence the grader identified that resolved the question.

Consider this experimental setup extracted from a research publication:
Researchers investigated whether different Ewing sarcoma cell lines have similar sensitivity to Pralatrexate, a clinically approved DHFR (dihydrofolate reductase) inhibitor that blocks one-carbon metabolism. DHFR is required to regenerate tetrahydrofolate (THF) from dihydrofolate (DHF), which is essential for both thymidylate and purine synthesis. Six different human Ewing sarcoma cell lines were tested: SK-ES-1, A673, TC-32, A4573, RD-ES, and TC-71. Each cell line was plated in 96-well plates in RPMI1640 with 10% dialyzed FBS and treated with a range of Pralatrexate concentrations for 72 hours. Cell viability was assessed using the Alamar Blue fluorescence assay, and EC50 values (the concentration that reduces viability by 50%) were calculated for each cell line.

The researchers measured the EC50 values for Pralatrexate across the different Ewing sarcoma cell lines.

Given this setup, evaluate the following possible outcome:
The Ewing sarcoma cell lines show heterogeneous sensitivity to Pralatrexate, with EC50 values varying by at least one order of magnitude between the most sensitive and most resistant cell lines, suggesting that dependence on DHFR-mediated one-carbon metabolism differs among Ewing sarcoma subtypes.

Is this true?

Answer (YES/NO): NO